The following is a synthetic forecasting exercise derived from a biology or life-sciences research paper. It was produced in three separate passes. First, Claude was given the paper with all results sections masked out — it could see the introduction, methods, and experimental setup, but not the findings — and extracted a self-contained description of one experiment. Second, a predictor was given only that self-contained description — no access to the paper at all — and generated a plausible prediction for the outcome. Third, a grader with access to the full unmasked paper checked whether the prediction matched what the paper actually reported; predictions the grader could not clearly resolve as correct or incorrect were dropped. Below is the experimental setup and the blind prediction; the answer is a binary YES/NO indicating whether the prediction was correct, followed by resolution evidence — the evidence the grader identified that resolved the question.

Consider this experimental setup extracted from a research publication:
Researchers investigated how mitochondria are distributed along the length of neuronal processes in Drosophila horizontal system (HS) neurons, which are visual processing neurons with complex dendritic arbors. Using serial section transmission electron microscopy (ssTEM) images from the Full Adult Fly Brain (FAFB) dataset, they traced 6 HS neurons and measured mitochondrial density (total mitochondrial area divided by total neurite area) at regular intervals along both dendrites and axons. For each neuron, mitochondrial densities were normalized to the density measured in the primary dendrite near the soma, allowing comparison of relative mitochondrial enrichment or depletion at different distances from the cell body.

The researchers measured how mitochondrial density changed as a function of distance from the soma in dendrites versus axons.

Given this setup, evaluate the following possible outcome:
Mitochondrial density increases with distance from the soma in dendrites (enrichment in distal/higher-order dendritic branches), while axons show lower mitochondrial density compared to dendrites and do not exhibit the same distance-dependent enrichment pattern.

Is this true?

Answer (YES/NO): YES